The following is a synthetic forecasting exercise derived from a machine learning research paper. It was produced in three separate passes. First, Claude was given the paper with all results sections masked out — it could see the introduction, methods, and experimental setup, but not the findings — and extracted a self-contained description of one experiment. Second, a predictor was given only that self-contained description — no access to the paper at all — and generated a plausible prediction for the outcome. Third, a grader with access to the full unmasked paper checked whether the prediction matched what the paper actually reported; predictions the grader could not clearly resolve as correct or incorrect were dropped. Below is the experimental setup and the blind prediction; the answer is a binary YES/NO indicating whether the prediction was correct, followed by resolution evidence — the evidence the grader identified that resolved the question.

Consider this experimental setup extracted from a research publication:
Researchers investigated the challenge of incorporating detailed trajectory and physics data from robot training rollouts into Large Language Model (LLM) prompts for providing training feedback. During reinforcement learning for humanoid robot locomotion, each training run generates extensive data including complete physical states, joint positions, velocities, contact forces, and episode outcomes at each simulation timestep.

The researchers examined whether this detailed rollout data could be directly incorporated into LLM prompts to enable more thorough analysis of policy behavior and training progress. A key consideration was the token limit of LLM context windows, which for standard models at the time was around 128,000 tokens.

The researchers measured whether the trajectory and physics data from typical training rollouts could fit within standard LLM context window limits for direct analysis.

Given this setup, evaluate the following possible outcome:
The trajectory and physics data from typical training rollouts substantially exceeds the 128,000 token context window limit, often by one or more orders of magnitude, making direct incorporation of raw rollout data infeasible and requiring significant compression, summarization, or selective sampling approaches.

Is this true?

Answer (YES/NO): NO